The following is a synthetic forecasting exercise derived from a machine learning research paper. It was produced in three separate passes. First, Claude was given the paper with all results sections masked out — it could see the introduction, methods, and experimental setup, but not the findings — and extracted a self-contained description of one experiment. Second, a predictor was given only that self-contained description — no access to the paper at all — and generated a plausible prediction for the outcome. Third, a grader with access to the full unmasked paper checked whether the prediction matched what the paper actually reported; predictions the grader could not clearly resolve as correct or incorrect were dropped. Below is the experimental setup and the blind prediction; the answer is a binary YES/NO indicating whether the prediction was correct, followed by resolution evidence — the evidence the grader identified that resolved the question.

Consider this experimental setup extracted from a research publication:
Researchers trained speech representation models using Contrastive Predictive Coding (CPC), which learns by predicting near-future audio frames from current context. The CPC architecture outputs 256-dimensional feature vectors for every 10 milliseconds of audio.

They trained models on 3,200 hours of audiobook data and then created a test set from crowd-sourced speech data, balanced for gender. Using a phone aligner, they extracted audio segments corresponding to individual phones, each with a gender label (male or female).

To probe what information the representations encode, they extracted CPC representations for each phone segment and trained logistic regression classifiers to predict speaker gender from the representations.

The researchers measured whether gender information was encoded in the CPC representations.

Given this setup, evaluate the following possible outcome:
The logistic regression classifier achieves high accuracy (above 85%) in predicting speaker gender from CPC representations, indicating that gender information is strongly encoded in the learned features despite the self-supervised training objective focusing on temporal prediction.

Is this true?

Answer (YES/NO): YES